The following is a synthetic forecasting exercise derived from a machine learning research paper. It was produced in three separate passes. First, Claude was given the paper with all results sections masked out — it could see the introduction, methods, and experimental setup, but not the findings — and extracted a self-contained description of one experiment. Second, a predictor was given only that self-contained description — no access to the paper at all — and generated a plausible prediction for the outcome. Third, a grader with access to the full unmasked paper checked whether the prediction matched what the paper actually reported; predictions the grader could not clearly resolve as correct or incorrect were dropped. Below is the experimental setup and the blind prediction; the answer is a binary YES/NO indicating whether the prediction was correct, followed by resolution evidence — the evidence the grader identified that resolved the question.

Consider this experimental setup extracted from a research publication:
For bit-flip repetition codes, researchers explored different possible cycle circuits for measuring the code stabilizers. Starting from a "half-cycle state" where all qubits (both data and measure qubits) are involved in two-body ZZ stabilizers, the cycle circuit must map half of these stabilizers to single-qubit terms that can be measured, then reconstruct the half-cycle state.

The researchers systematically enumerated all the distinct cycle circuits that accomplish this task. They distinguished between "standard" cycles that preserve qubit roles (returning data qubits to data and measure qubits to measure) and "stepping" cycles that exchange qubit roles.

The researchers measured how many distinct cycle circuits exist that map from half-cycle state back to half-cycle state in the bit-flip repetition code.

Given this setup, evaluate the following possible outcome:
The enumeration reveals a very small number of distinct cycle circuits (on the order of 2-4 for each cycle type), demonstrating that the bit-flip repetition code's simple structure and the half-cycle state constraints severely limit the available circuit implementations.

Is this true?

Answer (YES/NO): YES